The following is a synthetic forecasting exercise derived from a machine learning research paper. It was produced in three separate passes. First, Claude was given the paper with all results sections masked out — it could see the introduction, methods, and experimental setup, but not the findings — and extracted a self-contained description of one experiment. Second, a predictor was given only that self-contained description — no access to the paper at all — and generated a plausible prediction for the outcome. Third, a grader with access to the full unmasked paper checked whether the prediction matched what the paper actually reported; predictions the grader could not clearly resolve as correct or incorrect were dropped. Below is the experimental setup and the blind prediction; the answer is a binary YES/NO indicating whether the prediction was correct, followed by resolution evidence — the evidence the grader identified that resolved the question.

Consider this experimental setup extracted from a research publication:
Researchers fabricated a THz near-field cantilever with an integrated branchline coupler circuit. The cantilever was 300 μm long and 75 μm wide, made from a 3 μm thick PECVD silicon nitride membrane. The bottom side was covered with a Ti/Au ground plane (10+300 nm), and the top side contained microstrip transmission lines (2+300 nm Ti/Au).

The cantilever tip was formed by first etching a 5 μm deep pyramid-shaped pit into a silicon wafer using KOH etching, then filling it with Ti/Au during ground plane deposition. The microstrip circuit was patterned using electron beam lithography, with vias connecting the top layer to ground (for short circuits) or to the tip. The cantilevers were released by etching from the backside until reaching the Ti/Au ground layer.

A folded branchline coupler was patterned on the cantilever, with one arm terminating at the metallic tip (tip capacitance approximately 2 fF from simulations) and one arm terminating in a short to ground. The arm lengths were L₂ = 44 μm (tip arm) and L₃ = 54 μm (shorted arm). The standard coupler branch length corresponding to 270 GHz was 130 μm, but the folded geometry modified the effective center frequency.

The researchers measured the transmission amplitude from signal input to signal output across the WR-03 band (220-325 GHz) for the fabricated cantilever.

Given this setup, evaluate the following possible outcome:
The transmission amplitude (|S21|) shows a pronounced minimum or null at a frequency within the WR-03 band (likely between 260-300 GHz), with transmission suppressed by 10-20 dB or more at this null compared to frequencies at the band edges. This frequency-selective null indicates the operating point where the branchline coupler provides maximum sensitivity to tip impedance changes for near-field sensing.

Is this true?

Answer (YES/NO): NO